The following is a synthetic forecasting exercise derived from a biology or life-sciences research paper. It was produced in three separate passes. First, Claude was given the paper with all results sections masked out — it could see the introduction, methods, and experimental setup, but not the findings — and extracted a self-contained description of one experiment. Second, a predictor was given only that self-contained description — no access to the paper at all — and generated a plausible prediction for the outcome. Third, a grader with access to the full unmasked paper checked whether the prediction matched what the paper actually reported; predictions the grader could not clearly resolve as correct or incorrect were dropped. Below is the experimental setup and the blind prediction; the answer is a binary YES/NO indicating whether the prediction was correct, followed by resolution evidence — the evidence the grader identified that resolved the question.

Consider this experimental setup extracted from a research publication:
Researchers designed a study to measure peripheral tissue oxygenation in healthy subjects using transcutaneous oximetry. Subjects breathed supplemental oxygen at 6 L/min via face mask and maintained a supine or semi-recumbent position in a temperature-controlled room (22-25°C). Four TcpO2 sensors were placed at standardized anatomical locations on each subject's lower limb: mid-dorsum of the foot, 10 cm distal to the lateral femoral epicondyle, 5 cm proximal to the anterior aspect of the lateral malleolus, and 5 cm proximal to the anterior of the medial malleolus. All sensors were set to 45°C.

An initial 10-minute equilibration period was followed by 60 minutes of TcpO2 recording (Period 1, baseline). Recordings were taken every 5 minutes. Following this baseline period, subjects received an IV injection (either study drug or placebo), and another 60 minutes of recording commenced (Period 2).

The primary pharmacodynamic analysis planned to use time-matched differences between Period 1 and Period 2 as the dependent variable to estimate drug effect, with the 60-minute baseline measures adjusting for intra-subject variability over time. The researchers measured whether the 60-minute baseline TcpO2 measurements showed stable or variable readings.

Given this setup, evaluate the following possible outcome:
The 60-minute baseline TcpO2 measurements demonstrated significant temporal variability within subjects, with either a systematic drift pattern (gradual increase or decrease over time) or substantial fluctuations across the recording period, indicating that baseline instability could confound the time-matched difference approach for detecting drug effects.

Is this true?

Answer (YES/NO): YES